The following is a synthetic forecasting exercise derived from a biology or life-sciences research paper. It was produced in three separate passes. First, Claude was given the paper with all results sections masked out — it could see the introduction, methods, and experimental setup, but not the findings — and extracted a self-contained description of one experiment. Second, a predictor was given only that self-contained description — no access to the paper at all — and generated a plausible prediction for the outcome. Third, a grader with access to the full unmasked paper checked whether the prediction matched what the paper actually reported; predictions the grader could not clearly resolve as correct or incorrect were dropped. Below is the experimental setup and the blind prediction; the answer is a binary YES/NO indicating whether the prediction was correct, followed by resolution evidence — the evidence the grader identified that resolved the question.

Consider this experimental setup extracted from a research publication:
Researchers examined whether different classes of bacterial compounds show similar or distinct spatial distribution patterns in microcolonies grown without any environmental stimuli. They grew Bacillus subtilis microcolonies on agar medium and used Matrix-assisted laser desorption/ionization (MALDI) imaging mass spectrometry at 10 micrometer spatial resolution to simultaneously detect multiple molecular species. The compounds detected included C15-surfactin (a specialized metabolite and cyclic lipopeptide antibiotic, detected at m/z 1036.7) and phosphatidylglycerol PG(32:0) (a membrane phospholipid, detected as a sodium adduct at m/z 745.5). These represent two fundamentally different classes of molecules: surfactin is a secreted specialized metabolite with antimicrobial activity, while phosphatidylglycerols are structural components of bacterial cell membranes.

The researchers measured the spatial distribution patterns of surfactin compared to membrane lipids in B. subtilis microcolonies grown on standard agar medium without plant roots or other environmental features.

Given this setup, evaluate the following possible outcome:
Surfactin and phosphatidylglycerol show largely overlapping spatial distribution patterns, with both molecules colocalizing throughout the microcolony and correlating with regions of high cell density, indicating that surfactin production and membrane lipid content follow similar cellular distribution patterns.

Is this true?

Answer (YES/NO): NO